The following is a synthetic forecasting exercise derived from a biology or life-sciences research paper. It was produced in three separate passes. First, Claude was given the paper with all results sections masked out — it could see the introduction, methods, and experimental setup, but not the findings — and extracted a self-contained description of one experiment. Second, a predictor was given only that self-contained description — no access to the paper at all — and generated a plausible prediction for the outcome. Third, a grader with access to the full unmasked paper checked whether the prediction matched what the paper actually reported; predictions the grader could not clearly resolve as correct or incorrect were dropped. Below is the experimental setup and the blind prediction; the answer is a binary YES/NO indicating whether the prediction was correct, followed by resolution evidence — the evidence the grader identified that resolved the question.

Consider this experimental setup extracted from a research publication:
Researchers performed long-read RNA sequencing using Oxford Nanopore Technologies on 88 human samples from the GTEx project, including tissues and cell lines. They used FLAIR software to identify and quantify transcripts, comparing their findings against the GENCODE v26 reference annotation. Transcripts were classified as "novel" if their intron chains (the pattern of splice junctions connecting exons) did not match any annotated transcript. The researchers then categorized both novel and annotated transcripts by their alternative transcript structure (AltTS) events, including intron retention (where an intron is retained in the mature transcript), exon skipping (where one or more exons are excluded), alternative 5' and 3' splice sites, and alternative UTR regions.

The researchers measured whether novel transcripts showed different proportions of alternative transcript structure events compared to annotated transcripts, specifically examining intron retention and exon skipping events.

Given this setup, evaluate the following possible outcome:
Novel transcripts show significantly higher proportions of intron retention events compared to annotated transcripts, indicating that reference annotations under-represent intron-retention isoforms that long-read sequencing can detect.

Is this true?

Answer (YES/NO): YES